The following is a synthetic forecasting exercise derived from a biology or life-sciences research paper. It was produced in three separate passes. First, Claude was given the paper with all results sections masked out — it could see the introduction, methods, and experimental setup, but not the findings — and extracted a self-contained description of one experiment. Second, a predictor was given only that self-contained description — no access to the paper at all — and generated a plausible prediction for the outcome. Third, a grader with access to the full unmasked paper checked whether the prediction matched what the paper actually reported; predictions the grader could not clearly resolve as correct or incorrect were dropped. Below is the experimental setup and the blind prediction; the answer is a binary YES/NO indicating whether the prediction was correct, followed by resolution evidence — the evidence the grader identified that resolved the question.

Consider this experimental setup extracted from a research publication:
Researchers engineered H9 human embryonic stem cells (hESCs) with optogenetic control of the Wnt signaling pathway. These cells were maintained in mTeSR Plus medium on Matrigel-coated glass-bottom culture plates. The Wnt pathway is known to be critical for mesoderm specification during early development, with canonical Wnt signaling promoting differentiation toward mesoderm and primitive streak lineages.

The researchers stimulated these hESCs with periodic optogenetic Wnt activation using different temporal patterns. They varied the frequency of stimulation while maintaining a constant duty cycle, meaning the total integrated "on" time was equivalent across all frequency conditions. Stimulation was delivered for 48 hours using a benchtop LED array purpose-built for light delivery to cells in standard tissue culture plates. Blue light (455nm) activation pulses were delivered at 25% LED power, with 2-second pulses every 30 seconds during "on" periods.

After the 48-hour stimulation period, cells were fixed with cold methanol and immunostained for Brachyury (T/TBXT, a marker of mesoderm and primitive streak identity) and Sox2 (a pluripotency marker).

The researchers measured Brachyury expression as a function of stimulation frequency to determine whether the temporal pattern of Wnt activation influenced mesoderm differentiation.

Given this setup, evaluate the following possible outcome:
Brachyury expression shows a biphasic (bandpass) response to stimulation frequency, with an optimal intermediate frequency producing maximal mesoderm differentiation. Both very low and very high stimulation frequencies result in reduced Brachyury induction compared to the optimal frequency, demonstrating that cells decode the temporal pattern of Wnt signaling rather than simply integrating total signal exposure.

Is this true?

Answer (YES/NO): NO